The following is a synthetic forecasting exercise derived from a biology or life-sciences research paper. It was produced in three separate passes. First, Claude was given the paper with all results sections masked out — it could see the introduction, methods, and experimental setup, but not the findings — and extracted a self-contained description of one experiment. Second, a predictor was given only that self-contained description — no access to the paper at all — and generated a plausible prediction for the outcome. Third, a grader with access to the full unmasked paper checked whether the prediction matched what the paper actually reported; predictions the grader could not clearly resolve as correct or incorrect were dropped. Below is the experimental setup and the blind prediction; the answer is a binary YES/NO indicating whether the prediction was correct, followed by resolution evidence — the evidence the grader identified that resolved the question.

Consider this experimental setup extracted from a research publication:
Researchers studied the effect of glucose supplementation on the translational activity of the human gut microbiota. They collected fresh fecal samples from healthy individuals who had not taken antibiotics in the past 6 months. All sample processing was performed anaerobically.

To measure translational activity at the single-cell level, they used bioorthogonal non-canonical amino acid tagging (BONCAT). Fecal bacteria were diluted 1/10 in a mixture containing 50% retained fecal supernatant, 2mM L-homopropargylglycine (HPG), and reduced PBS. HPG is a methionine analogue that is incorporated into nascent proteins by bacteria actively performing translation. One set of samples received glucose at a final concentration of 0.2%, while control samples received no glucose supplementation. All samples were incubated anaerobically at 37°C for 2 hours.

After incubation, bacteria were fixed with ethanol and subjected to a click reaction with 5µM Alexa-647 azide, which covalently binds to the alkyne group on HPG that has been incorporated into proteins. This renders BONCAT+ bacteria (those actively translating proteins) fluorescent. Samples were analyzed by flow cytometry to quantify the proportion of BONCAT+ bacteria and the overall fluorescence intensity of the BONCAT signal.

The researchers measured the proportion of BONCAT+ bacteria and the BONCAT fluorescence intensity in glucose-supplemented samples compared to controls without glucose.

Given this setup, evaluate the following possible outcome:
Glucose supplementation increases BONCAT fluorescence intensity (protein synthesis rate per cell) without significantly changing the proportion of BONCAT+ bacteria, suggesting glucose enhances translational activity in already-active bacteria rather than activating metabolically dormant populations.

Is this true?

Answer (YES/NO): NO